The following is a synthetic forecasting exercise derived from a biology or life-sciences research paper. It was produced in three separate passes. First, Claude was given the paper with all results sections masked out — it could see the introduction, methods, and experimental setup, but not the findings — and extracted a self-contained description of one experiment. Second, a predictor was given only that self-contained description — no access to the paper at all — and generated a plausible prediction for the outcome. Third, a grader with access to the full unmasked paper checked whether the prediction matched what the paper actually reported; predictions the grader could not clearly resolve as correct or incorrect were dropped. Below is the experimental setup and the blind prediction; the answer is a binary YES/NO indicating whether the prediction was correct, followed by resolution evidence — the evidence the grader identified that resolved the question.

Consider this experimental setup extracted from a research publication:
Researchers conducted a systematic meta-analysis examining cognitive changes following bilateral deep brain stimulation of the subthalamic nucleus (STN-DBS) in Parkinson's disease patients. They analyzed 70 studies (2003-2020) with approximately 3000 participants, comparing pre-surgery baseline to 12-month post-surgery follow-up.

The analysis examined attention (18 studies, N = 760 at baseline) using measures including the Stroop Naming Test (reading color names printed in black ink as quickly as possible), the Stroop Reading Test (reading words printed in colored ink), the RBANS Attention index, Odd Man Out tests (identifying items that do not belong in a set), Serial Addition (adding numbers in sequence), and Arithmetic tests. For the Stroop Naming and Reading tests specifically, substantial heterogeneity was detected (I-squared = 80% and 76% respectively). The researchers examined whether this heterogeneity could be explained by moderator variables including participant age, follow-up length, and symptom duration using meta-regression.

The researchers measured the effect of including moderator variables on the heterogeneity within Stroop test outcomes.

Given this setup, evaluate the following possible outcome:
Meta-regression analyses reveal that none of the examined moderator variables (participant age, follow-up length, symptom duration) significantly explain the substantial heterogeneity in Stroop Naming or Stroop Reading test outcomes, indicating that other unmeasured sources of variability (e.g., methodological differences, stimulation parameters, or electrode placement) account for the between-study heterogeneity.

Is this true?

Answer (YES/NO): NO